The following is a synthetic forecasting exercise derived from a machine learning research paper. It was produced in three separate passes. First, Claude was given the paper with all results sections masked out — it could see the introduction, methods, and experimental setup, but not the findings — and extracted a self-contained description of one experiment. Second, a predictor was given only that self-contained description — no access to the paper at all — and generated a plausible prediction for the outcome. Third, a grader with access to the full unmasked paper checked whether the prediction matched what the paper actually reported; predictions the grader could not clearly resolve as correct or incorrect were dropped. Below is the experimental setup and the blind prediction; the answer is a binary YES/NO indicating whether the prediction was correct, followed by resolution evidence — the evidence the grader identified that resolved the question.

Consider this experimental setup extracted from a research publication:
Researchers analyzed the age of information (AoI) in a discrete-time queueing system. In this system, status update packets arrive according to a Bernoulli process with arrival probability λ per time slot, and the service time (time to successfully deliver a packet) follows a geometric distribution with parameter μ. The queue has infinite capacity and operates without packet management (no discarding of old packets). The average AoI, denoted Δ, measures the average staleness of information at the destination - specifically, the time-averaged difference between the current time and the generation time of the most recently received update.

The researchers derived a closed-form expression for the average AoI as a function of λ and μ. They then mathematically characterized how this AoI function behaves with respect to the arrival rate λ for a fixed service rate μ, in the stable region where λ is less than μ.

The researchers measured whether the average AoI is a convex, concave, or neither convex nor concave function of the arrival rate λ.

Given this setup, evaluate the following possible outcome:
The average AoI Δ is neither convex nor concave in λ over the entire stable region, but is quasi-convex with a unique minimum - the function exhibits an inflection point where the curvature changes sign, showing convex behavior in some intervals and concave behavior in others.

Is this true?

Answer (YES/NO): NO